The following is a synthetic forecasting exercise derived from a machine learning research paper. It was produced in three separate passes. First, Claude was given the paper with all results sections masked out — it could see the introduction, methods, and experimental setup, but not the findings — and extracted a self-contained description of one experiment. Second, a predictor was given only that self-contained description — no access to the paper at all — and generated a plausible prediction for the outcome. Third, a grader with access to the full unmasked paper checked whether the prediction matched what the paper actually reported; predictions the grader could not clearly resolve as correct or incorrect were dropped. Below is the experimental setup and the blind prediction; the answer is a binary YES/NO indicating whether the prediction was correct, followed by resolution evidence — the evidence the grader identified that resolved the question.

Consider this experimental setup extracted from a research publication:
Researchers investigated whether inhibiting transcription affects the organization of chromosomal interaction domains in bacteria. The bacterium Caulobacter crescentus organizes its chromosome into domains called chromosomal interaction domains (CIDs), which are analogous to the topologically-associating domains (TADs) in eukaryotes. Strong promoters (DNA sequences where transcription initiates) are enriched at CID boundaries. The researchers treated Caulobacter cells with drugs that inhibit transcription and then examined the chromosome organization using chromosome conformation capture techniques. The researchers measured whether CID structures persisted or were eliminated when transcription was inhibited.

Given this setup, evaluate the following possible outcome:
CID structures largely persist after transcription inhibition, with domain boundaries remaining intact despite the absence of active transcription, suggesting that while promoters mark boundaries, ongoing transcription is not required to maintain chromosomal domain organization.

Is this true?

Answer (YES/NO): NO